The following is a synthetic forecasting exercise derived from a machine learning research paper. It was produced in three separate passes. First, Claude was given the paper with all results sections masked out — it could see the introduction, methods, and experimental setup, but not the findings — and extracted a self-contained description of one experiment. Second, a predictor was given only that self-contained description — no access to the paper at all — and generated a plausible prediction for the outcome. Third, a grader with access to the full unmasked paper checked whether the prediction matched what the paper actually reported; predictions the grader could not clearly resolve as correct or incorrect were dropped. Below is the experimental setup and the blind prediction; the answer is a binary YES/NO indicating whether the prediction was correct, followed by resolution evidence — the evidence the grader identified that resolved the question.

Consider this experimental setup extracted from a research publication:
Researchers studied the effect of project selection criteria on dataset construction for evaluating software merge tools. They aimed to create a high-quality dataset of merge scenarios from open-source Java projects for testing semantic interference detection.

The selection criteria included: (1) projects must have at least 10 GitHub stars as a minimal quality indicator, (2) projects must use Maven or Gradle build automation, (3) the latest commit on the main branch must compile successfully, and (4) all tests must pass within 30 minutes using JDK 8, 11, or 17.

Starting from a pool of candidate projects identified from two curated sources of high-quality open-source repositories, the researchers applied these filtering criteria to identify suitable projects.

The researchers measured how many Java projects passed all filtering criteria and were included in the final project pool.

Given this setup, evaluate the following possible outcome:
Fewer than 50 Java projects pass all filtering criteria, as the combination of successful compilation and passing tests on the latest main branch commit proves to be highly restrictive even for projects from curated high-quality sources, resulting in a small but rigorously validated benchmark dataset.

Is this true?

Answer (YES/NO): NO